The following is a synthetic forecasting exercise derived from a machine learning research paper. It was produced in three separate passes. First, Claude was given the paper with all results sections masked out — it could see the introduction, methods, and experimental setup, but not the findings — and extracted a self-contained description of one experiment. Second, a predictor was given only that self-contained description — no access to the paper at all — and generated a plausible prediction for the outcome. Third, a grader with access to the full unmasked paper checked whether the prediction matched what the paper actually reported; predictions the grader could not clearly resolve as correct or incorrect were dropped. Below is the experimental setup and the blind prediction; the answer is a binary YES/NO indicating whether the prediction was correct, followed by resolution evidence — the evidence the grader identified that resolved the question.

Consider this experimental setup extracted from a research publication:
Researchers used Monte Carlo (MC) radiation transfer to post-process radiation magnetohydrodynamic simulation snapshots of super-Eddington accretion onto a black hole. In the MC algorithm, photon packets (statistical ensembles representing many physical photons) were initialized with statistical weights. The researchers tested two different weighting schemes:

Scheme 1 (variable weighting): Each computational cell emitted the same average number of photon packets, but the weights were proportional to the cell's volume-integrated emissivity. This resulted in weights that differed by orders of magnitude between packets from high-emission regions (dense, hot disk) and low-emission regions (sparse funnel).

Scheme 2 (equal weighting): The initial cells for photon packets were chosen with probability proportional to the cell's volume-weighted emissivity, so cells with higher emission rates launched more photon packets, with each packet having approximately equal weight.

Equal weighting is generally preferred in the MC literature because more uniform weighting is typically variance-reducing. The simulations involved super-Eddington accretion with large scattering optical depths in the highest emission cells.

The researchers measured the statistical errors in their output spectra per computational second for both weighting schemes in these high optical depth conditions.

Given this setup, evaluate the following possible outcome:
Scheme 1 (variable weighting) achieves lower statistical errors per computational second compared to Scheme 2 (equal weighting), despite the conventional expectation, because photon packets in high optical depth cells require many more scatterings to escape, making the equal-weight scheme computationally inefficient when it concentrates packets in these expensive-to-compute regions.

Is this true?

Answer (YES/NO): YES